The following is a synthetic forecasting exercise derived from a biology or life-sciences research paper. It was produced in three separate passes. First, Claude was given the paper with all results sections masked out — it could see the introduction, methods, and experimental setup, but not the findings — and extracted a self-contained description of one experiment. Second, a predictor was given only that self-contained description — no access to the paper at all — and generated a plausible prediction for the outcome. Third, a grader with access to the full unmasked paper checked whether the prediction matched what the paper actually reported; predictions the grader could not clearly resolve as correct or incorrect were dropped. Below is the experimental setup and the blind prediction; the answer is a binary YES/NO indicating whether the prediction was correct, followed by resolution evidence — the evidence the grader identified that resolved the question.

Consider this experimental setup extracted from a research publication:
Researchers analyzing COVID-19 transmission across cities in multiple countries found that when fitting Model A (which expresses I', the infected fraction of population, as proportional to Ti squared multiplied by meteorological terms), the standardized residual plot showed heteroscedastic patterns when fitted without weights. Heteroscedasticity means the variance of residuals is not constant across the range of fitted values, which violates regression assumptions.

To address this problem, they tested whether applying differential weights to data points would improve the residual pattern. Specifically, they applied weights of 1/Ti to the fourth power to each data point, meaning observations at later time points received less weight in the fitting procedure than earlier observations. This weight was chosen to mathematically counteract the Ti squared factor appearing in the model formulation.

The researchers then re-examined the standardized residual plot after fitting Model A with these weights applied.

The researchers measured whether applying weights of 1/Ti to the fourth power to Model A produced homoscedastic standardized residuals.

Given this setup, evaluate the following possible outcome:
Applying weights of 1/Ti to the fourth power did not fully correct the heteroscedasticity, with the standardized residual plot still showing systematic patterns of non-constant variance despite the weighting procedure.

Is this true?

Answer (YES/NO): YES